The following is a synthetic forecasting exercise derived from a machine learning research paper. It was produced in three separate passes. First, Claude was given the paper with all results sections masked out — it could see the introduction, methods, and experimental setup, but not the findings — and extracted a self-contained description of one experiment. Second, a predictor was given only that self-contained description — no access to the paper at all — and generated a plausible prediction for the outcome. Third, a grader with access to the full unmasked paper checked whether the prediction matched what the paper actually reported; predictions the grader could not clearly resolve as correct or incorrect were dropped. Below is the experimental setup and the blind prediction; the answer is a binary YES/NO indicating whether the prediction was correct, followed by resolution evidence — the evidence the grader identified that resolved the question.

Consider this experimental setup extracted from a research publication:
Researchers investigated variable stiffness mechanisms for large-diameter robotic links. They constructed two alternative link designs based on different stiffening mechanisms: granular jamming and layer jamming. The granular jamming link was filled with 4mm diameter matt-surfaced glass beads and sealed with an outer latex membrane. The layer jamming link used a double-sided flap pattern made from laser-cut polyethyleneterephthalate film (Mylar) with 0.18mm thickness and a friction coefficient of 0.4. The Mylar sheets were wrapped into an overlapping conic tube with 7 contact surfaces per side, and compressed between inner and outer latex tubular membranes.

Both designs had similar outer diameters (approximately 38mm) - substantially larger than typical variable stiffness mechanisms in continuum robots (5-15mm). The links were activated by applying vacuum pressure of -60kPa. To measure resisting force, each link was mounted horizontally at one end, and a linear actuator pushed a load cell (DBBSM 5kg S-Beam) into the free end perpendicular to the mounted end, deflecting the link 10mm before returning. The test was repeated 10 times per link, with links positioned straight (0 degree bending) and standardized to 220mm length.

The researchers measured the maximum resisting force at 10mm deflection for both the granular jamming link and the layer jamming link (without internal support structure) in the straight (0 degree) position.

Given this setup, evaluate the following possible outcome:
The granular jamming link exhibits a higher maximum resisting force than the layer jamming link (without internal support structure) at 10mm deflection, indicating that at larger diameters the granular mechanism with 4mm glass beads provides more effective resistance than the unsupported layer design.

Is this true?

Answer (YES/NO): NO